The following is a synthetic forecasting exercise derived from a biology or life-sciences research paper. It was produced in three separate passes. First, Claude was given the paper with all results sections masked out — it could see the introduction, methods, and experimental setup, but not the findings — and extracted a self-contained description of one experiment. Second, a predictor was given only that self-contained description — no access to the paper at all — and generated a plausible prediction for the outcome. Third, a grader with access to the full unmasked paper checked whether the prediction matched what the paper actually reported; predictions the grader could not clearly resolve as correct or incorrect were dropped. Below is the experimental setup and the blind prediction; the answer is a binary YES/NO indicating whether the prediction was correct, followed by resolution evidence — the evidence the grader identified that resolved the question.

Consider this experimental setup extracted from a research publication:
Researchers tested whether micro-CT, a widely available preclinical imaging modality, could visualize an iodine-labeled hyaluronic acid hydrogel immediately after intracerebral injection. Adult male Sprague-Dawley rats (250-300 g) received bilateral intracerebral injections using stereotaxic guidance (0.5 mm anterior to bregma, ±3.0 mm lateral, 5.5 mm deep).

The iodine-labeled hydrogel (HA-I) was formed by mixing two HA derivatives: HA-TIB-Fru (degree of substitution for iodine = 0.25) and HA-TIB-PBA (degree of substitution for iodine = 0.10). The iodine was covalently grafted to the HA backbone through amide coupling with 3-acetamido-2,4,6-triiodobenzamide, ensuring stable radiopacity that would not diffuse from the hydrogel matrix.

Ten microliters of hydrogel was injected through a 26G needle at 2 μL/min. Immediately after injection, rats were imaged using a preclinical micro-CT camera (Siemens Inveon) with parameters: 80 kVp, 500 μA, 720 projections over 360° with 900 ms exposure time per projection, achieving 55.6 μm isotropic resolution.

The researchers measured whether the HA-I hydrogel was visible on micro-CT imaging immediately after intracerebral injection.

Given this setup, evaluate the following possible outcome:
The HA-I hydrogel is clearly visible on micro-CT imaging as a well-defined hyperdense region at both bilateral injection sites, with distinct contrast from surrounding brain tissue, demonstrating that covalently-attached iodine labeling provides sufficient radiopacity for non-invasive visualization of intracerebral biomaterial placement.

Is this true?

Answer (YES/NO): NO